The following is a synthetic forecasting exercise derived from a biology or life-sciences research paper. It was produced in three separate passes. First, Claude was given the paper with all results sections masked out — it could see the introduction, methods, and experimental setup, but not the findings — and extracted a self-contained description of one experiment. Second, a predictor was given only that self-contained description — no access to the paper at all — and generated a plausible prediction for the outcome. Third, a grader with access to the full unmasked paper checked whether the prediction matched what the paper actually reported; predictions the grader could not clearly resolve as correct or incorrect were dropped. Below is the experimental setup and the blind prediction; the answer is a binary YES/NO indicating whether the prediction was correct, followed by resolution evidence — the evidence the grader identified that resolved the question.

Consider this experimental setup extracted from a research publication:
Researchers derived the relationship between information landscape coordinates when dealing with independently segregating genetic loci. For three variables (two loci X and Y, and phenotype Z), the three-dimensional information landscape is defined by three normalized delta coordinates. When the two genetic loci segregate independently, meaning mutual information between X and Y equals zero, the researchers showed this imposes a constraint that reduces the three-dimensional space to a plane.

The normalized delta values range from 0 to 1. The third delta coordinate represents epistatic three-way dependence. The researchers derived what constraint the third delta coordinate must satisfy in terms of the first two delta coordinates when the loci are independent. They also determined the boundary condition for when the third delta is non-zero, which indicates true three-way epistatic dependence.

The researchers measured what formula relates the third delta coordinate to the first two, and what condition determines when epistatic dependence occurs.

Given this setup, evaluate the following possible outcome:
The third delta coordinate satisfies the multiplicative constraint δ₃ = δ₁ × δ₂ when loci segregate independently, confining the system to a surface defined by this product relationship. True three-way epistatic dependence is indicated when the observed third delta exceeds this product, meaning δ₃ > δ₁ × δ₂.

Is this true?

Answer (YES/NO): NO